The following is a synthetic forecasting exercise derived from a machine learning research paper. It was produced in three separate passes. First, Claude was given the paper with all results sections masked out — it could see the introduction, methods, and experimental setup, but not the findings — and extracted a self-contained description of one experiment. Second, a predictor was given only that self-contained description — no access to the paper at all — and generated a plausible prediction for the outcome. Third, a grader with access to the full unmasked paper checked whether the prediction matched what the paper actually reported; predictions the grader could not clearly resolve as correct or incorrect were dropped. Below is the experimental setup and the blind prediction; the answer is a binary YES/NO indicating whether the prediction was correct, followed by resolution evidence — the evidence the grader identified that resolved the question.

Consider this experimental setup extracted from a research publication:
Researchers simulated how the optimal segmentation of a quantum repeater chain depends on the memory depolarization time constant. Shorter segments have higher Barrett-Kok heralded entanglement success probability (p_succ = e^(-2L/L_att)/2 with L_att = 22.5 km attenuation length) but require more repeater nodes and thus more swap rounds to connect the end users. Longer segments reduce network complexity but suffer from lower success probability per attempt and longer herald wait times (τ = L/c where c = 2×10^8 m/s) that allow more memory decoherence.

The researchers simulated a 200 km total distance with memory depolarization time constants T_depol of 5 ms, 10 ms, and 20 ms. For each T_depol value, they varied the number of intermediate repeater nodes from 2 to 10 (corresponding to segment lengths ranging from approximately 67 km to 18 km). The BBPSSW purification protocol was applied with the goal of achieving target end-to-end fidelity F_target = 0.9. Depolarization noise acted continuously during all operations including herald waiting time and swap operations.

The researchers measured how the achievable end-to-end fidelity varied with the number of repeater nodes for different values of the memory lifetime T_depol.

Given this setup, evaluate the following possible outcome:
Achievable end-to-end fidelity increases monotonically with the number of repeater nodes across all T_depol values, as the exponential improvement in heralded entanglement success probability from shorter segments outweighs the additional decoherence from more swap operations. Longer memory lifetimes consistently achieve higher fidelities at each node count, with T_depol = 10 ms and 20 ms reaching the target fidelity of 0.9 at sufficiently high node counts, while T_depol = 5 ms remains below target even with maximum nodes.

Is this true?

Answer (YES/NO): NO